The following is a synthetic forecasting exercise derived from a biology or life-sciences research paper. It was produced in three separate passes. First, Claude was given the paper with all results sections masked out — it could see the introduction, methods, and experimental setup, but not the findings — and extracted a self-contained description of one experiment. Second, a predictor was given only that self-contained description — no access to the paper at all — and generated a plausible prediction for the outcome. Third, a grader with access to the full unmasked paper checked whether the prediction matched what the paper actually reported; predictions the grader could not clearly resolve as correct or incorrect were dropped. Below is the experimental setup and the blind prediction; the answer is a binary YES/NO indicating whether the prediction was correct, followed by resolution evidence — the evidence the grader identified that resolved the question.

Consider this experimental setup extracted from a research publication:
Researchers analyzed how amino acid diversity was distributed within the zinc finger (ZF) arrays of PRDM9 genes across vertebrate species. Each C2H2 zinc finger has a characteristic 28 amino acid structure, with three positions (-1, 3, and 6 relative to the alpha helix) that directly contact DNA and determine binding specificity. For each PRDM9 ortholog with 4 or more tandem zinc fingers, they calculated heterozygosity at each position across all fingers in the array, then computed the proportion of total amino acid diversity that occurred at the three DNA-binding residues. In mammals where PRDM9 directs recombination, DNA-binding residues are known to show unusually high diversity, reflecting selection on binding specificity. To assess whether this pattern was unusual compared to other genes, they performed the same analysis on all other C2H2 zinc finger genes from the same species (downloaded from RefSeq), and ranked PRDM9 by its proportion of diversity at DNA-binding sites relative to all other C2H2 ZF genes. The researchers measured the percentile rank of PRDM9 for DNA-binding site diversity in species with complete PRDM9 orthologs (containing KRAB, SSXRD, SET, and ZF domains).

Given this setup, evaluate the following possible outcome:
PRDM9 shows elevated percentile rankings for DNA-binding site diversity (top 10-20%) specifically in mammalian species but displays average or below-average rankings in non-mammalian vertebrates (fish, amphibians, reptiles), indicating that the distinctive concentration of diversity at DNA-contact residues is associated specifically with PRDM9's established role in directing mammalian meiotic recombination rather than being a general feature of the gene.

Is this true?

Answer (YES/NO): NO